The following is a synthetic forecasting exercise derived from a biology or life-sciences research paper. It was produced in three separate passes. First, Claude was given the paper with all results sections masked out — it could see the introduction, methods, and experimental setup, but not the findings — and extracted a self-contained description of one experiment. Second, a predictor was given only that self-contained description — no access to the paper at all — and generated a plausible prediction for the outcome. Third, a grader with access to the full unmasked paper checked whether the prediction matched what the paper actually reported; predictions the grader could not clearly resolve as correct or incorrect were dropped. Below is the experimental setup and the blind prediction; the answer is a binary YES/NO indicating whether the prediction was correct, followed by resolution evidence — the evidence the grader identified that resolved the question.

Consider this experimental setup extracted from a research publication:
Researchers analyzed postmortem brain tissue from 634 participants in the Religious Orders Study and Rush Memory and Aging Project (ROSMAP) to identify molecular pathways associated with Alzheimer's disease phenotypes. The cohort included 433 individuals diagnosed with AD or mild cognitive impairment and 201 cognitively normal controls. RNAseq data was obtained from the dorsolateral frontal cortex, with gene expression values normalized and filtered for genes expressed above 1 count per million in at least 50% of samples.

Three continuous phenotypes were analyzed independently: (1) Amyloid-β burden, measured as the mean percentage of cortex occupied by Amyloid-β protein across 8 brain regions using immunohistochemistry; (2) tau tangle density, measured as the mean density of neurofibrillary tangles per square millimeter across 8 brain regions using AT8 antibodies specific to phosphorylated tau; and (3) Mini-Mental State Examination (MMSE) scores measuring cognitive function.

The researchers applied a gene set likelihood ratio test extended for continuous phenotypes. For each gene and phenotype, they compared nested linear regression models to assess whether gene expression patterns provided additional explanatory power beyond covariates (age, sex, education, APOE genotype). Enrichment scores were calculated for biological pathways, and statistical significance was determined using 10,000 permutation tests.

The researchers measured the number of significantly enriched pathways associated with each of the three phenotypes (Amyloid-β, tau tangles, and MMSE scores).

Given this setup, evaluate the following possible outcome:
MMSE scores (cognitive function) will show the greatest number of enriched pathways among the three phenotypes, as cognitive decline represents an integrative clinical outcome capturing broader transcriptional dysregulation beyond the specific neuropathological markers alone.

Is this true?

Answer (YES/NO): YES